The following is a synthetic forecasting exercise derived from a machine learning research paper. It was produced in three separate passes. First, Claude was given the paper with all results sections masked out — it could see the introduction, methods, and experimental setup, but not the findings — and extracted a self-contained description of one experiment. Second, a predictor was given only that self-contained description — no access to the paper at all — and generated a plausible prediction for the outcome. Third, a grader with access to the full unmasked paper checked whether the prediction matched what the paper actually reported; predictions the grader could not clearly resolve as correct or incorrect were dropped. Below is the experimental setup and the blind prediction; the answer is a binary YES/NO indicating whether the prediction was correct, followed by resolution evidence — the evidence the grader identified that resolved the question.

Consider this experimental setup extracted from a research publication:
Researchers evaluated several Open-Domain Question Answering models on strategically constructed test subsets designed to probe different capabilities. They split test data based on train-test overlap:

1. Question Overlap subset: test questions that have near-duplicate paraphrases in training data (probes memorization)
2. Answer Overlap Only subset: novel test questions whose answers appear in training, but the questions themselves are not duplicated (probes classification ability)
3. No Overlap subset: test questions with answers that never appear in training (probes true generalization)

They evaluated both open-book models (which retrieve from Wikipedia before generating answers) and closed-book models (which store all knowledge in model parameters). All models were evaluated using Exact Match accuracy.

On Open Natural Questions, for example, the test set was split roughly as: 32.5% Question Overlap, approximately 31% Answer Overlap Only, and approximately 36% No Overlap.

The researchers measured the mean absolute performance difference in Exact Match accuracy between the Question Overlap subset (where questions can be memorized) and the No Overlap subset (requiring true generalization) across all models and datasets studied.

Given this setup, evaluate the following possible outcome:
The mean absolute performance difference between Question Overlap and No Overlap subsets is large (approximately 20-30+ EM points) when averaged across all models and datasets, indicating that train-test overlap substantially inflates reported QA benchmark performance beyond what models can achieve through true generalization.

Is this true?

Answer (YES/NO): NO